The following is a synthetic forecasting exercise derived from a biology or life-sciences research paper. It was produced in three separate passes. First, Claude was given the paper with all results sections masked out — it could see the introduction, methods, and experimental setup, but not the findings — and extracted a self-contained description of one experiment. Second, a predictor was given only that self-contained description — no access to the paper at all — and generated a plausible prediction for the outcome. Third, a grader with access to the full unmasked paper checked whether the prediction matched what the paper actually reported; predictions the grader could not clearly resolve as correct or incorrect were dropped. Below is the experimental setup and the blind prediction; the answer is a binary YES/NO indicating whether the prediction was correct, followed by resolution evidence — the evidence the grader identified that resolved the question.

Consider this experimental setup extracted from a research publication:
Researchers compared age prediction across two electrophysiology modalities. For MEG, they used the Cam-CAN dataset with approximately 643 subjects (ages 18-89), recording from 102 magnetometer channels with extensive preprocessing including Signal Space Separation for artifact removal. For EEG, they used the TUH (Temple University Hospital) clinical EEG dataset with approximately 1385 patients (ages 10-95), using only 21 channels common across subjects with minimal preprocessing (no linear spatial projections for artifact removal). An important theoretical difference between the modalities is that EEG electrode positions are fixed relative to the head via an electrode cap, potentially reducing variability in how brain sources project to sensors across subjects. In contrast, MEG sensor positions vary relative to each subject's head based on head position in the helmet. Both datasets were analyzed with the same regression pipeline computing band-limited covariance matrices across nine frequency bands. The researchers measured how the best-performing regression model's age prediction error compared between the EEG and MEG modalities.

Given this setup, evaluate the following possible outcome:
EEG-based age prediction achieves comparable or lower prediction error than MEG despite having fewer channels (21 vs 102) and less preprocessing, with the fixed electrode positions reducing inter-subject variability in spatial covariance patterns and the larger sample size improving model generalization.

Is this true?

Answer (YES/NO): NO